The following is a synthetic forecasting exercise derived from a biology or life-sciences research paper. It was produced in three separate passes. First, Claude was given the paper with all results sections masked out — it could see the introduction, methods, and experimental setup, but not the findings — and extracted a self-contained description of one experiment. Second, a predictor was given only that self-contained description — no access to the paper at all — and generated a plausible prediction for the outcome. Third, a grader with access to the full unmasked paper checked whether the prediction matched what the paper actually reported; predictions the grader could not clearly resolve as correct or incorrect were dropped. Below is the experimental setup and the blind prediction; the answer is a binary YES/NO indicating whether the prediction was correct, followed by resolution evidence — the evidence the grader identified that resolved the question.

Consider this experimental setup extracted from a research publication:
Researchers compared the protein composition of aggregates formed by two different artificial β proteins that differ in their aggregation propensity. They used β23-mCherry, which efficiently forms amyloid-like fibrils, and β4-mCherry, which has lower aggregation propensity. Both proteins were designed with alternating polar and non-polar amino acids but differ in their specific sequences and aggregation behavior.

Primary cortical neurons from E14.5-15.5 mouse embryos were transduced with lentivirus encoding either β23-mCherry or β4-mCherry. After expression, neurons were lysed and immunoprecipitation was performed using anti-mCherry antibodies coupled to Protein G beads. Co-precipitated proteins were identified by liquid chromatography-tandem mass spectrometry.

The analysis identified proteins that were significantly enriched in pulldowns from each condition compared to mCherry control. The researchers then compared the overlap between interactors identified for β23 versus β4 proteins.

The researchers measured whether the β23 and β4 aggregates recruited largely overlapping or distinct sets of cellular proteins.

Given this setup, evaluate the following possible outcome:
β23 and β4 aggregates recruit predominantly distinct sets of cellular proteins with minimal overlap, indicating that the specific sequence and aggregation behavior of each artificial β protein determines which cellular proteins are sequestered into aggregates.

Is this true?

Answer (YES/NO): NO